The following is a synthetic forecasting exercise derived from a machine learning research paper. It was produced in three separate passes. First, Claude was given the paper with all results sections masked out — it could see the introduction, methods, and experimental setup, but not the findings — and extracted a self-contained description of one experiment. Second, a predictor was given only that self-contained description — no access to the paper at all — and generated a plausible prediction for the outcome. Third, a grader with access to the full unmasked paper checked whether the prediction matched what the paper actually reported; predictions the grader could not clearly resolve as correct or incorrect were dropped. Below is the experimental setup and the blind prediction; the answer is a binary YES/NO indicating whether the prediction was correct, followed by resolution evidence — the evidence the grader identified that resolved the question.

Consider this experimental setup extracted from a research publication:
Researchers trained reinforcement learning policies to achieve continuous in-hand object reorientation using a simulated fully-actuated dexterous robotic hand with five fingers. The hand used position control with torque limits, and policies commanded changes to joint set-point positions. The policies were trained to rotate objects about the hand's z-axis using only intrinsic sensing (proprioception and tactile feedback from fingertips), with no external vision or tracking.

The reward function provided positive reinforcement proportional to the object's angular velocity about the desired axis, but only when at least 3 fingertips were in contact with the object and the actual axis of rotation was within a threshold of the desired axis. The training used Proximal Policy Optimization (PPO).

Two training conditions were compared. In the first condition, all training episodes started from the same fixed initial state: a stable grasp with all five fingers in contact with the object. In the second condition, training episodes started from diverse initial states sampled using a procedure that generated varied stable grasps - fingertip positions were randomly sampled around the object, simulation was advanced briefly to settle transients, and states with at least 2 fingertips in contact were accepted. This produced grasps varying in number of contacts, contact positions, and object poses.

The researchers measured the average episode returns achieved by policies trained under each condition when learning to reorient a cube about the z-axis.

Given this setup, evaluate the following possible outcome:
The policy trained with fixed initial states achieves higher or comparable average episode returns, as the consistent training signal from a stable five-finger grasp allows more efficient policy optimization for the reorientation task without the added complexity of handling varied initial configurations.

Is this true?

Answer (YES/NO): NO